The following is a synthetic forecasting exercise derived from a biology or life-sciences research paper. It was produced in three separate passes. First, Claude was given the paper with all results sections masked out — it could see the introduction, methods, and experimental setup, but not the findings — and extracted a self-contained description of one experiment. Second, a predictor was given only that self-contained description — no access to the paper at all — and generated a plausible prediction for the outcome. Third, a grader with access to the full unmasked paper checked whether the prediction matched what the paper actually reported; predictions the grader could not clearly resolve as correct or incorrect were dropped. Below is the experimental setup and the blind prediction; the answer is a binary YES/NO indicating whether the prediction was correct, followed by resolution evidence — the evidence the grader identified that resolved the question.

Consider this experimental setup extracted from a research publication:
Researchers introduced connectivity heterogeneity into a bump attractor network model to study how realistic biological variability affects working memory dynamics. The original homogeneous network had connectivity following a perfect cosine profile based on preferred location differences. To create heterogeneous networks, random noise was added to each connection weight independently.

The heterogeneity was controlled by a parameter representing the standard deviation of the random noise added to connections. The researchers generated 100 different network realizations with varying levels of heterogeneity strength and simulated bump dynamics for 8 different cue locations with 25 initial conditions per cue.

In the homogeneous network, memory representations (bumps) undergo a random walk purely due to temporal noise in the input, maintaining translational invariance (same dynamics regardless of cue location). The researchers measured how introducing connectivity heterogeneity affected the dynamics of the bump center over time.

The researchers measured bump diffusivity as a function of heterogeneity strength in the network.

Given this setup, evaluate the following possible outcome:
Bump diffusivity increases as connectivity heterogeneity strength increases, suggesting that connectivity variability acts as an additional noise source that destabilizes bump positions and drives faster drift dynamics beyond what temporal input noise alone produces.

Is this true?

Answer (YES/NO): NO